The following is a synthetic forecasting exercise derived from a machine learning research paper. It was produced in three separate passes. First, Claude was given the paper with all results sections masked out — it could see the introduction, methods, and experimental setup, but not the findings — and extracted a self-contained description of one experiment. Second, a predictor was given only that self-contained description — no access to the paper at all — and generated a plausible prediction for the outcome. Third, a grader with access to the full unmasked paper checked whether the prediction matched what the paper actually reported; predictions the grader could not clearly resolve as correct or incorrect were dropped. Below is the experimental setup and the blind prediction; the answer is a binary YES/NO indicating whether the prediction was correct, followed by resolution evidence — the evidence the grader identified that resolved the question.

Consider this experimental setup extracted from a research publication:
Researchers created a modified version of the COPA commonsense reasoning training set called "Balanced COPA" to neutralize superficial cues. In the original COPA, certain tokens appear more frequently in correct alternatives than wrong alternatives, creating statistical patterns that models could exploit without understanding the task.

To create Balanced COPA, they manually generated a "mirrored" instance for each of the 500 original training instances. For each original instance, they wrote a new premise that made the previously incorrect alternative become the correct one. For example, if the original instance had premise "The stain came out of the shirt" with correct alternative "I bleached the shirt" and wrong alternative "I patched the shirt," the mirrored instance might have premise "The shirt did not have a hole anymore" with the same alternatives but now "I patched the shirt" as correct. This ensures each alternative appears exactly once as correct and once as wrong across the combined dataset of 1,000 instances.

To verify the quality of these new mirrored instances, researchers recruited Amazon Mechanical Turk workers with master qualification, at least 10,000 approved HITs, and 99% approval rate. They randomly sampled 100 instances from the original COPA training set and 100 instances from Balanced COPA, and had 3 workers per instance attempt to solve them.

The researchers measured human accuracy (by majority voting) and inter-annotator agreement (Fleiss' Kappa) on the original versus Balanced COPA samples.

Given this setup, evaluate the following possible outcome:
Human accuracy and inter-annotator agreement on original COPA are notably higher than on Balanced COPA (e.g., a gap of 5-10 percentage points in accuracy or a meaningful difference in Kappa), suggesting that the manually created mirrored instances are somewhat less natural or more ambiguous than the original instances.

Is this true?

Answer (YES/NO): NO